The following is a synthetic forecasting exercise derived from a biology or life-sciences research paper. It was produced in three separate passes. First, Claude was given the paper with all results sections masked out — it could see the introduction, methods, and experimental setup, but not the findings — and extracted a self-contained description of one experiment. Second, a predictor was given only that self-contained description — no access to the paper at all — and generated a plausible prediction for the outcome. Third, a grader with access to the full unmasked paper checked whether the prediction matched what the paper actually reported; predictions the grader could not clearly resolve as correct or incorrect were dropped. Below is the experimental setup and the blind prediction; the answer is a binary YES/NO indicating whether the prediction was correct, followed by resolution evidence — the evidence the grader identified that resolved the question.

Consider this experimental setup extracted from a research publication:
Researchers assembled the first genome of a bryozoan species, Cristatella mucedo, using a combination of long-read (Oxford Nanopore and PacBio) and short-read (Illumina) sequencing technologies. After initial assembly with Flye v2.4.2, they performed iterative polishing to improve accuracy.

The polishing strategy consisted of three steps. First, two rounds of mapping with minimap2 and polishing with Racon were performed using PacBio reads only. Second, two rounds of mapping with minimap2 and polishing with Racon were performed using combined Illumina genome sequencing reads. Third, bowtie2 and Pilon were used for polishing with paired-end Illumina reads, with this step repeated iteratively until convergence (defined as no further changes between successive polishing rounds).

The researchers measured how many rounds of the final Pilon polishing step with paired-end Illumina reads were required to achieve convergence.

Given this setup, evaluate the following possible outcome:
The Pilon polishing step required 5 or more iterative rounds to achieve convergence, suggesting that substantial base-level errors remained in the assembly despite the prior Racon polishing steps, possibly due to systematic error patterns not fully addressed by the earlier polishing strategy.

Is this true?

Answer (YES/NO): YES